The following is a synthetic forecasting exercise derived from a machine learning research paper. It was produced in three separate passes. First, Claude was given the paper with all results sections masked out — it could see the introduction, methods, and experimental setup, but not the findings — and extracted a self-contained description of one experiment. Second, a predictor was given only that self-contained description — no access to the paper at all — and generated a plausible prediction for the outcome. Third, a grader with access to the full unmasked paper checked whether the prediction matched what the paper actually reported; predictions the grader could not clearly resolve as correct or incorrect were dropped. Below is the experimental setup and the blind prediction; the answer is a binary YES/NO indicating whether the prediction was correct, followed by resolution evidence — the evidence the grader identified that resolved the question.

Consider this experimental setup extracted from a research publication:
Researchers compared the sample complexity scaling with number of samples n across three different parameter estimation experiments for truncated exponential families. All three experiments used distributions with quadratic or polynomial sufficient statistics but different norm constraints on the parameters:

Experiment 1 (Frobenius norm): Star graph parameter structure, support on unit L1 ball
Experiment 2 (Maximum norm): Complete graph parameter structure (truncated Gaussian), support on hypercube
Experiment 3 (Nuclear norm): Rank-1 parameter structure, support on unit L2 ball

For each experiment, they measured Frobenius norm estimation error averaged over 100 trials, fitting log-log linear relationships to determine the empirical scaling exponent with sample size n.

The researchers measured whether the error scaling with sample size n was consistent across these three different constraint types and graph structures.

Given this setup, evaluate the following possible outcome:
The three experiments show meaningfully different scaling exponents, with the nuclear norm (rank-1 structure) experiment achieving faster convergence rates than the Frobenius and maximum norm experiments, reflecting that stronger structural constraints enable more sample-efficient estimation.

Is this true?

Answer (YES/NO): NO